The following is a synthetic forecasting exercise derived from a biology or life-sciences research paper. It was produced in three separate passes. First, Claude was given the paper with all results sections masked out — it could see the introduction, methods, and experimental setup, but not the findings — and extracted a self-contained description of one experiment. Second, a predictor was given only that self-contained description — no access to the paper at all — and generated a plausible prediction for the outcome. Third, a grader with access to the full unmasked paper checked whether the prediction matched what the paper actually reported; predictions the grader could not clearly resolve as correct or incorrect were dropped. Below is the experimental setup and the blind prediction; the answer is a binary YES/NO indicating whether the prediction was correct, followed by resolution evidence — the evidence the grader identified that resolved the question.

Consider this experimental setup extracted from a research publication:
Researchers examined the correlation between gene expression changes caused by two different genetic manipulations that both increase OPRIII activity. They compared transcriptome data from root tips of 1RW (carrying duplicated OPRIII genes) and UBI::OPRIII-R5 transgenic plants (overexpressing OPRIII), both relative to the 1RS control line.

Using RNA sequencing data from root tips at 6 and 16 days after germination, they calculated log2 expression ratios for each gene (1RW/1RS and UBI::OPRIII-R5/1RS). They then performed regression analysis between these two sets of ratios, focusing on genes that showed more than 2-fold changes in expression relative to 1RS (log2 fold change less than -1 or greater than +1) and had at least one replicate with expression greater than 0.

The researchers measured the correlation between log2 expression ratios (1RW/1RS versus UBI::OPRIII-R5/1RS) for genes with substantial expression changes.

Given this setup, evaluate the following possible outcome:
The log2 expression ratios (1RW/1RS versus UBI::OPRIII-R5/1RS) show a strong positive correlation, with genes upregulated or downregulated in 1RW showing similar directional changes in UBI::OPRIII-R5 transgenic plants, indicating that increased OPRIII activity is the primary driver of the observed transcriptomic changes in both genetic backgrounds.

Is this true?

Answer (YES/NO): YES